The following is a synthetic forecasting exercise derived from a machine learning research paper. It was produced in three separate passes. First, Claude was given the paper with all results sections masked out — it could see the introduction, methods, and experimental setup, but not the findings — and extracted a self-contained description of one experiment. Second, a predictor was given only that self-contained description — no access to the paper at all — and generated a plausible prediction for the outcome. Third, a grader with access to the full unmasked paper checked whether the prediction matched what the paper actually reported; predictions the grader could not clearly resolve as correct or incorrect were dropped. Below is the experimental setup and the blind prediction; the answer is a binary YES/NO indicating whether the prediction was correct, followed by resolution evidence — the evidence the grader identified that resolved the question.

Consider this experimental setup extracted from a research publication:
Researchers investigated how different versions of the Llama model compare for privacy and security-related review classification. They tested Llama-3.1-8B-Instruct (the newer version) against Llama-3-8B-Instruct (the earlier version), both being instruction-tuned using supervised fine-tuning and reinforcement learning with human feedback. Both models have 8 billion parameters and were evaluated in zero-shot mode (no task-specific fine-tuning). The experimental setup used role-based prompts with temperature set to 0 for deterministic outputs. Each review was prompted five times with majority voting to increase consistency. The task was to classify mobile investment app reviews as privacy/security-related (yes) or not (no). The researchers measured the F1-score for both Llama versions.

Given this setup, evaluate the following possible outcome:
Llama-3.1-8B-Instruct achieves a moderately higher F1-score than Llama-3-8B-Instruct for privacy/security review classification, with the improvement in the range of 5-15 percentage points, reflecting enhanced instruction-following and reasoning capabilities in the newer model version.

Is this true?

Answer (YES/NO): YES